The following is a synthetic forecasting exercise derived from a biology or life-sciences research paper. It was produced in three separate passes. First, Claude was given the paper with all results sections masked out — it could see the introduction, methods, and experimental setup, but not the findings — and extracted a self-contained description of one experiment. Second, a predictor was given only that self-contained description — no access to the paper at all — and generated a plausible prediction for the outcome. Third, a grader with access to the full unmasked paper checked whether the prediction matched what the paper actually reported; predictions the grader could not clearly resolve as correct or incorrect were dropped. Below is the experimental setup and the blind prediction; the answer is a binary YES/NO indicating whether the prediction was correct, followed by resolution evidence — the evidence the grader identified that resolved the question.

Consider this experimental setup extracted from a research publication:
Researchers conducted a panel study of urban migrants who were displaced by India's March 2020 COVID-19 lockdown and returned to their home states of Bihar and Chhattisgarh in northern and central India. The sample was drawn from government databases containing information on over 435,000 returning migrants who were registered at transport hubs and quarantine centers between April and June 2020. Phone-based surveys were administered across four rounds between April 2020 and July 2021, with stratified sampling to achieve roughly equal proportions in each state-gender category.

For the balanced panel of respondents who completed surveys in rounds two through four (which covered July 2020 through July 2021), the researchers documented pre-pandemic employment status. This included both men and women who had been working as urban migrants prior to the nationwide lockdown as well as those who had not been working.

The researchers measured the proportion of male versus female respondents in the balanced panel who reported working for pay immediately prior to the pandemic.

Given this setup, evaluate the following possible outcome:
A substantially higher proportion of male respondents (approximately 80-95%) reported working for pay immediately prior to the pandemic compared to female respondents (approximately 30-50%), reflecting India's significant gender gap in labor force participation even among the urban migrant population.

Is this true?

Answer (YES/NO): NO